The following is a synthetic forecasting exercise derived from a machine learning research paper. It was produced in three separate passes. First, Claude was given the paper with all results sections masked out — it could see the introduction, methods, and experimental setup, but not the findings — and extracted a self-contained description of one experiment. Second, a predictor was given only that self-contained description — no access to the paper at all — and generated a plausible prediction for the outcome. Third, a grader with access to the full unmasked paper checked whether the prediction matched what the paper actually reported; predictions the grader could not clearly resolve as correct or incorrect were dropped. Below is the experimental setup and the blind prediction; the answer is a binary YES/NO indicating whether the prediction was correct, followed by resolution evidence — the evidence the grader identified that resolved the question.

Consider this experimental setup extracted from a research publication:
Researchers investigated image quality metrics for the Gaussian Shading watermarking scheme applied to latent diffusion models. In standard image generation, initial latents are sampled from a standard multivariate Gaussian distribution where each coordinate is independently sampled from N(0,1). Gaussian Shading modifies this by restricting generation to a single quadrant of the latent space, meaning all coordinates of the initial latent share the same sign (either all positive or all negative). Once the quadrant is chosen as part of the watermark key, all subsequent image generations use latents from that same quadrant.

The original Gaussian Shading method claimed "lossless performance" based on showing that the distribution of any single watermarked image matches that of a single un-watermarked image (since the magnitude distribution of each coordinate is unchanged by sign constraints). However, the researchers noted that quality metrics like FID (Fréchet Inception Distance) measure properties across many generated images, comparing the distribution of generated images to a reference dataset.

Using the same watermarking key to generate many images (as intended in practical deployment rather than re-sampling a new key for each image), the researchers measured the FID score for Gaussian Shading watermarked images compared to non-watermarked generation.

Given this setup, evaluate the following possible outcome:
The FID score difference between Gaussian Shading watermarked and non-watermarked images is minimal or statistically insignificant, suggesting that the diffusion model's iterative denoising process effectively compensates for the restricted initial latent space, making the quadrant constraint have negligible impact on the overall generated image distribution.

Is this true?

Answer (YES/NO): NO